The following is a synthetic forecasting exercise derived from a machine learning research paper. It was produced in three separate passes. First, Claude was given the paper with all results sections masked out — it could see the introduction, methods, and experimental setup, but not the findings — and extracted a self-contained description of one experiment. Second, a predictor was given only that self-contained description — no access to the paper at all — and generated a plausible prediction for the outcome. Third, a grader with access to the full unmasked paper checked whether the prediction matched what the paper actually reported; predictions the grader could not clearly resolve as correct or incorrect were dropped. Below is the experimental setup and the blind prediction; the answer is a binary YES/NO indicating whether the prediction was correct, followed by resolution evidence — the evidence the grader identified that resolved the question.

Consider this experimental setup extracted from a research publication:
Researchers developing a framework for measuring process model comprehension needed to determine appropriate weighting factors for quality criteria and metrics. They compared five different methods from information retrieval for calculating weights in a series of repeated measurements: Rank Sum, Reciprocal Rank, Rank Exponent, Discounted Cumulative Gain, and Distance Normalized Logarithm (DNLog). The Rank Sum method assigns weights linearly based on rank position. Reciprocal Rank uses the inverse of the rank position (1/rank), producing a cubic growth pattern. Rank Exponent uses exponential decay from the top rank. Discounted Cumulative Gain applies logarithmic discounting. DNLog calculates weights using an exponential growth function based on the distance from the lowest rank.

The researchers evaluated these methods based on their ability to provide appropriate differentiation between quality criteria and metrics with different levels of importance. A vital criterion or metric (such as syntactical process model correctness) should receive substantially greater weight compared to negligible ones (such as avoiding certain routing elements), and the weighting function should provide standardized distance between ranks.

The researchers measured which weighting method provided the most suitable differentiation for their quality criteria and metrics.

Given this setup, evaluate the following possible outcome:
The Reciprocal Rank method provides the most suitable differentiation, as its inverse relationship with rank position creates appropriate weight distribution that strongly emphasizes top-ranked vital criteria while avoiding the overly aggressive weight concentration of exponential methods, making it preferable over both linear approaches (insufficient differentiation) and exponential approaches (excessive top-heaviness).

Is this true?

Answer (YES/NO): NO